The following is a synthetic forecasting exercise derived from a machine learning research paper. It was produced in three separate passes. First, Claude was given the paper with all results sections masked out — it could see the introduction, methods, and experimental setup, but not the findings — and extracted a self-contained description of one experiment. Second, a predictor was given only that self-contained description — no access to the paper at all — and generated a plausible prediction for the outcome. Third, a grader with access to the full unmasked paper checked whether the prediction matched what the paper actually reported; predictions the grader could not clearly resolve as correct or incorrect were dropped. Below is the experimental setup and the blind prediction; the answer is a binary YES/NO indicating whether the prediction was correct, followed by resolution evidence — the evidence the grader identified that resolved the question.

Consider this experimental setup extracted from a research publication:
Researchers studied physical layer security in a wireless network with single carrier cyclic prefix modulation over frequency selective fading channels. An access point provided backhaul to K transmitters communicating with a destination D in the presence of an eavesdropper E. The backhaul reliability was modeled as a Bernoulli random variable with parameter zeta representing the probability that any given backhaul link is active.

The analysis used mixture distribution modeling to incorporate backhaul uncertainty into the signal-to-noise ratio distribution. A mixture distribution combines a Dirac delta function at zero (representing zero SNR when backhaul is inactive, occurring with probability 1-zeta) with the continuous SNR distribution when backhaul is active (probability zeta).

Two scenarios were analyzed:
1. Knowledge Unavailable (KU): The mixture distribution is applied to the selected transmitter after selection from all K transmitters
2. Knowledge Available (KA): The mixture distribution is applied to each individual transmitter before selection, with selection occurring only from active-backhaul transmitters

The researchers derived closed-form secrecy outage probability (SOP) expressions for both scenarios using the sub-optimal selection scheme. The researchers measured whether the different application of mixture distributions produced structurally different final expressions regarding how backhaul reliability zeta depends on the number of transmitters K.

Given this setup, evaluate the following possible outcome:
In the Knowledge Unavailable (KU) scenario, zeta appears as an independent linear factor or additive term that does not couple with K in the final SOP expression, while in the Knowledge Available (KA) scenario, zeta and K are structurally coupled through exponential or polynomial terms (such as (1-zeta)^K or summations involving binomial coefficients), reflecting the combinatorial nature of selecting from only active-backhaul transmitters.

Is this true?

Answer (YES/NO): YES